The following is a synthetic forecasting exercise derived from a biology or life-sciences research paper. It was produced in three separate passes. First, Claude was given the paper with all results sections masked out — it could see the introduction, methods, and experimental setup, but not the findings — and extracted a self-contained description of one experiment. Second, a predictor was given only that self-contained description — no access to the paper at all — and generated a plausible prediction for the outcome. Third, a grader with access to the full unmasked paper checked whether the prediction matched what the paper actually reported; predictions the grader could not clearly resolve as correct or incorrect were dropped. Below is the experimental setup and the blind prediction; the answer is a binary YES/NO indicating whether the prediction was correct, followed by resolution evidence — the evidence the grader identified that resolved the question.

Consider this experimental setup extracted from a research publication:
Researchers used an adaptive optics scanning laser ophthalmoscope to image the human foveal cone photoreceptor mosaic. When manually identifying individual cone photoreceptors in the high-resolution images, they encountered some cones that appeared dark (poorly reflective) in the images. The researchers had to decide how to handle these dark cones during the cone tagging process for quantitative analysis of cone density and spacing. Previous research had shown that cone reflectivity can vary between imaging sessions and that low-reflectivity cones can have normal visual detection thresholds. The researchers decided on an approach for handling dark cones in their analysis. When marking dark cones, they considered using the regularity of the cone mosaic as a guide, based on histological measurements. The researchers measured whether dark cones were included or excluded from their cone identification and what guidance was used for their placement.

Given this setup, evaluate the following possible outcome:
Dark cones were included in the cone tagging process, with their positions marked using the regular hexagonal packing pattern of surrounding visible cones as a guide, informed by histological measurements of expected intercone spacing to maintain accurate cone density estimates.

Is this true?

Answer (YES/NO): YES